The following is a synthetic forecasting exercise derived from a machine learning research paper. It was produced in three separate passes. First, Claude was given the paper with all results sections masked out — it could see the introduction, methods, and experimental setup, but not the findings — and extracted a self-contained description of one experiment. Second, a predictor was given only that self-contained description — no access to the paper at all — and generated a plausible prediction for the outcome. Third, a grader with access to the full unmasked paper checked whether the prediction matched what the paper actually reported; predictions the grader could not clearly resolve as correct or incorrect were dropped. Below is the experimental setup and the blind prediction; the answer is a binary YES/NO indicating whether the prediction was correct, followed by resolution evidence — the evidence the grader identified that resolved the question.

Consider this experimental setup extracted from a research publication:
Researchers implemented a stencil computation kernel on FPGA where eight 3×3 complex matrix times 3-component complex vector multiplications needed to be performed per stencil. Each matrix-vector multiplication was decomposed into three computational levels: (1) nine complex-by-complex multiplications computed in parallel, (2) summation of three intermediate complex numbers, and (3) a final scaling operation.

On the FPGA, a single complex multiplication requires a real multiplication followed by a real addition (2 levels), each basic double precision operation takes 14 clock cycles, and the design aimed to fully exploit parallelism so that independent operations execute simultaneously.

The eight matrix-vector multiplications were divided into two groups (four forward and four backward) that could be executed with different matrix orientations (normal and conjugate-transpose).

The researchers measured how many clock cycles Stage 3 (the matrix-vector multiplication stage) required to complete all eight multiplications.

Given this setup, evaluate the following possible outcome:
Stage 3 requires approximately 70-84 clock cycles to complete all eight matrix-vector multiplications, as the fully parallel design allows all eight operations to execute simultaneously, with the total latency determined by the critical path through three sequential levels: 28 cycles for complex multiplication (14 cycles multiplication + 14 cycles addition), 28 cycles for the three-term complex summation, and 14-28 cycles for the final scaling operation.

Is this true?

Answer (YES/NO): YES